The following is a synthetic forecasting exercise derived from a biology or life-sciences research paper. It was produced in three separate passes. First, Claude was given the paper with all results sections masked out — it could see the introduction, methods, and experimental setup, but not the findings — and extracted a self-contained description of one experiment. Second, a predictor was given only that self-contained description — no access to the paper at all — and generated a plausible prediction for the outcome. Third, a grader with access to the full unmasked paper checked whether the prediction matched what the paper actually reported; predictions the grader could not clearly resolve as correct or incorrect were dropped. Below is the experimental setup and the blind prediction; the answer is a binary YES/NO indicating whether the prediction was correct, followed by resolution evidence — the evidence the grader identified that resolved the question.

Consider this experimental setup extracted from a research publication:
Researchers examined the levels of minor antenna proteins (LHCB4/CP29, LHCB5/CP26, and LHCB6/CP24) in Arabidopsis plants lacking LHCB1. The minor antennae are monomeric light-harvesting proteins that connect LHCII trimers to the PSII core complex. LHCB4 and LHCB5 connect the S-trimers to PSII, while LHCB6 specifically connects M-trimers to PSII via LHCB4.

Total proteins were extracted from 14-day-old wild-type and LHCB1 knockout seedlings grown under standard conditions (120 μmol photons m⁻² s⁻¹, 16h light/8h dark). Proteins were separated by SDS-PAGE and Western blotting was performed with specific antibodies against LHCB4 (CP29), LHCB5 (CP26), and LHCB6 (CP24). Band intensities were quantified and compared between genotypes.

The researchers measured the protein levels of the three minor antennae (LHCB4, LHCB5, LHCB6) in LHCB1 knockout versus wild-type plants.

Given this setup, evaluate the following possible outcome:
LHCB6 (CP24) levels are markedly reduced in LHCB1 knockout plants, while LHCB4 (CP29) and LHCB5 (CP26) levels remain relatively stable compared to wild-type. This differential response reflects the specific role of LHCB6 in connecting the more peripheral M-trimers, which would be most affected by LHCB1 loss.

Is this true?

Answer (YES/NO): NO